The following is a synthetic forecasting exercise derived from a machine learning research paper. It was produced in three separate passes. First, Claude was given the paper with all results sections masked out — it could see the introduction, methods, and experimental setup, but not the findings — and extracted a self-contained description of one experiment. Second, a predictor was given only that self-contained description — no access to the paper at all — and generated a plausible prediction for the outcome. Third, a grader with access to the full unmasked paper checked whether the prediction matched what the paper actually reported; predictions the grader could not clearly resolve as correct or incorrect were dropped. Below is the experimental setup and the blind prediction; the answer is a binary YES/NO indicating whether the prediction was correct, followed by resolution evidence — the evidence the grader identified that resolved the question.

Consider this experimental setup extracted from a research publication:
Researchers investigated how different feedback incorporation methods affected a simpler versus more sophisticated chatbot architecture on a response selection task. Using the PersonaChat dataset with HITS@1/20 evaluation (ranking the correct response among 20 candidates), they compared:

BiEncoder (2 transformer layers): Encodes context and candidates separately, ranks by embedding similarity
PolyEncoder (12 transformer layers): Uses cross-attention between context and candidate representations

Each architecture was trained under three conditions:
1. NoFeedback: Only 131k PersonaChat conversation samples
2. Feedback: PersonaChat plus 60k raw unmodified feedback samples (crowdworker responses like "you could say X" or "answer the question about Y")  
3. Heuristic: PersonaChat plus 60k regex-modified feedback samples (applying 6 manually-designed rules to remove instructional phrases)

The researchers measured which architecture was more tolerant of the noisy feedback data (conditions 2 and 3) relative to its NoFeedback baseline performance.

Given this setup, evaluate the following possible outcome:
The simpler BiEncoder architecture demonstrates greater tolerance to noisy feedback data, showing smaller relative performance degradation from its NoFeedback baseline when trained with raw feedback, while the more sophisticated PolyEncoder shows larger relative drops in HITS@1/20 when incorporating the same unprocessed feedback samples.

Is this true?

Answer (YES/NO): YES